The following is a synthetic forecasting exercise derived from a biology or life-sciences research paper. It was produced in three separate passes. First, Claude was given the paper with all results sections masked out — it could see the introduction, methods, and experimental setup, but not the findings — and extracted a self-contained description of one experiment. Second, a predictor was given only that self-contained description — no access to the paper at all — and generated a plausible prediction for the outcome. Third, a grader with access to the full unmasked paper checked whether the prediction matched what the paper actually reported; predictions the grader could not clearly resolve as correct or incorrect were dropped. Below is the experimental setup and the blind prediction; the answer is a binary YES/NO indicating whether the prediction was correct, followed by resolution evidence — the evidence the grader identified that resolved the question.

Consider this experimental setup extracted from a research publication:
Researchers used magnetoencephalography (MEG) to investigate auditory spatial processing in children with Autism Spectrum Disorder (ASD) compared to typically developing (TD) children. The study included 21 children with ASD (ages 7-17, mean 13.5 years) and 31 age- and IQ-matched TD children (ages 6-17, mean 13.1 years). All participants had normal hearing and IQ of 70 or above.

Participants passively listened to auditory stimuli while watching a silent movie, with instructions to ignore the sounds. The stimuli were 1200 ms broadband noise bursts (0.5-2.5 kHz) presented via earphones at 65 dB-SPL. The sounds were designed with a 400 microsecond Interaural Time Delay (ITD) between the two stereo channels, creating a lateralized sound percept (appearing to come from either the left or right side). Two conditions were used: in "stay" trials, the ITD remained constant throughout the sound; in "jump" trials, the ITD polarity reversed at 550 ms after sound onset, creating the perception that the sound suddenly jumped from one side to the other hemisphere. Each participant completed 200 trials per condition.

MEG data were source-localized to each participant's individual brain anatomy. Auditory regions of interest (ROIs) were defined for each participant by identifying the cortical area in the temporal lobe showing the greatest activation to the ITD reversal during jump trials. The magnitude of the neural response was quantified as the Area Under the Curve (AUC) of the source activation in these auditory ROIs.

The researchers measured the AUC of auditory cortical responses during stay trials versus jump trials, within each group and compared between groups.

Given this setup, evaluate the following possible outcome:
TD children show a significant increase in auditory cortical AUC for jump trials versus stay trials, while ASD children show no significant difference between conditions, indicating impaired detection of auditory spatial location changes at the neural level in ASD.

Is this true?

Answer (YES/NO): NO